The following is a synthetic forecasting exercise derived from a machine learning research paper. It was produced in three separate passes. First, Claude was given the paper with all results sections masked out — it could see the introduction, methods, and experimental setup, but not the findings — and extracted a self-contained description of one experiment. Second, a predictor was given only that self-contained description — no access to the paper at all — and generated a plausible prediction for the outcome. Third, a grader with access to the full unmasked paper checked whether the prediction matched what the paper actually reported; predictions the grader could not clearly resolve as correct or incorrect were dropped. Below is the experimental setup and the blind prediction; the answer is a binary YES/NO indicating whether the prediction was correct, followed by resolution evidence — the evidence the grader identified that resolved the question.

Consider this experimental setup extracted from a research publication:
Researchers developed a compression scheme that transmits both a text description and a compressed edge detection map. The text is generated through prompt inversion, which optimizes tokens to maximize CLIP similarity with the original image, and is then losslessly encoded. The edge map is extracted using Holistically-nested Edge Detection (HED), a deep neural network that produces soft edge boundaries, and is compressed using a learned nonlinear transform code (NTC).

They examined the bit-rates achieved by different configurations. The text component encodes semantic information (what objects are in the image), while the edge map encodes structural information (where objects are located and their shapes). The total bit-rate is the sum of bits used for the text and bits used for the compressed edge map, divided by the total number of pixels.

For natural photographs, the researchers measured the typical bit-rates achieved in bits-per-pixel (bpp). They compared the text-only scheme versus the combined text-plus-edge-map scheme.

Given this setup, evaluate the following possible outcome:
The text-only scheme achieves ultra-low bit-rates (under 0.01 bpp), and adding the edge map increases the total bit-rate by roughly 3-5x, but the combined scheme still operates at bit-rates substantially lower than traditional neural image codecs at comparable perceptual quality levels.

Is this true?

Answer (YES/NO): NO